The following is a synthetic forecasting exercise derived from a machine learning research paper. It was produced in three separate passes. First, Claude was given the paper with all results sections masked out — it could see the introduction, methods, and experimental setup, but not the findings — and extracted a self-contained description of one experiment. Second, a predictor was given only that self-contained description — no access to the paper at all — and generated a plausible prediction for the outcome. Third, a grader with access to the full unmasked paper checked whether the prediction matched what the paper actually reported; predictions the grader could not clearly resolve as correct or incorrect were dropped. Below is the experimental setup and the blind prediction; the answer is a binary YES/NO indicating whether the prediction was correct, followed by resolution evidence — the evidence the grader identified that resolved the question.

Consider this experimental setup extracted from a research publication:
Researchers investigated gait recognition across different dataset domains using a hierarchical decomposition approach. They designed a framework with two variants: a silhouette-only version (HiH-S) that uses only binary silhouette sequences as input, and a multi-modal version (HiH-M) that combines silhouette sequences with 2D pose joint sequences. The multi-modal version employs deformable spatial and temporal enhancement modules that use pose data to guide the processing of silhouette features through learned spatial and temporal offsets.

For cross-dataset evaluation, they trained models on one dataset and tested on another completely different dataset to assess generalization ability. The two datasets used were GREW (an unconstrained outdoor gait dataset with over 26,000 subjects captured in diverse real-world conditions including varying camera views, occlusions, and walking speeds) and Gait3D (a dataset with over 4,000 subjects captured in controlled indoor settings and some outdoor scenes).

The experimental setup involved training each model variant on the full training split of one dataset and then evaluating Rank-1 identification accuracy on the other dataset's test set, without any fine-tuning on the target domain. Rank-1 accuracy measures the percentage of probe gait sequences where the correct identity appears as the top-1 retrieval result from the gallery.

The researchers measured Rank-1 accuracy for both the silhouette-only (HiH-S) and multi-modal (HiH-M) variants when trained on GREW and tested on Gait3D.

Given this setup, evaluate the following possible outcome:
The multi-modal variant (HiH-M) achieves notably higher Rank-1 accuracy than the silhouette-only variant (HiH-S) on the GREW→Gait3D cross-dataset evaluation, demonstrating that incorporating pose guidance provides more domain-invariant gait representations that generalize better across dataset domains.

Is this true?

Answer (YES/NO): NO